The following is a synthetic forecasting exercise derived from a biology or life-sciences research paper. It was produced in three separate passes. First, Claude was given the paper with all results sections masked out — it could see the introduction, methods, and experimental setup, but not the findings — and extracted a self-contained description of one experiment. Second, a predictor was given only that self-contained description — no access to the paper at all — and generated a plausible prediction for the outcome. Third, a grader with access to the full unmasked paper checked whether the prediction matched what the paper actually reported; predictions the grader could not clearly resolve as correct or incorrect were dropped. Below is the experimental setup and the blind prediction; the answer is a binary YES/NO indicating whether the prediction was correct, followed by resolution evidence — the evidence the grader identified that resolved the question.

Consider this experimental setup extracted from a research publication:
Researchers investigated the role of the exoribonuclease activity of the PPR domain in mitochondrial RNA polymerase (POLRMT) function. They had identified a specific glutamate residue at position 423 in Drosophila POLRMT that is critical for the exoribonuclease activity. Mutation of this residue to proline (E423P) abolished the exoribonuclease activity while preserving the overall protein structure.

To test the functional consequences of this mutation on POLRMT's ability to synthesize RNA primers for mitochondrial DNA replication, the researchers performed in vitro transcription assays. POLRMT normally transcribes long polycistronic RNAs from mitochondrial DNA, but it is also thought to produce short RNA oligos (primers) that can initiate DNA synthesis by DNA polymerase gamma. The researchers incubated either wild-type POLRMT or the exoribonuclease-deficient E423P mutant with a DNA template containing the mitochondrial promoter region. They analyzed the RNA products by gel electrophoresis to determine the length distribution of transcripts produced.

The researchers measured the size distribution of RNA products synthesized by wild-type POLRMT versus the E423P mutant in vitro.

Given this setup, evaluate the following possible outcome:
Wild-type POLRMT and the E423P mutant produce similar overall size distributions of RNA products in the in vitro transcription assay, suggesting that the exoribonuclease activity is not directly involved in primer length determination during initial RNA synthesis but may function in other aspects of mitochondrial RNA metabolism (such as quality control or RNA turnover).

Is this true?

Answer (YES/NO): NO